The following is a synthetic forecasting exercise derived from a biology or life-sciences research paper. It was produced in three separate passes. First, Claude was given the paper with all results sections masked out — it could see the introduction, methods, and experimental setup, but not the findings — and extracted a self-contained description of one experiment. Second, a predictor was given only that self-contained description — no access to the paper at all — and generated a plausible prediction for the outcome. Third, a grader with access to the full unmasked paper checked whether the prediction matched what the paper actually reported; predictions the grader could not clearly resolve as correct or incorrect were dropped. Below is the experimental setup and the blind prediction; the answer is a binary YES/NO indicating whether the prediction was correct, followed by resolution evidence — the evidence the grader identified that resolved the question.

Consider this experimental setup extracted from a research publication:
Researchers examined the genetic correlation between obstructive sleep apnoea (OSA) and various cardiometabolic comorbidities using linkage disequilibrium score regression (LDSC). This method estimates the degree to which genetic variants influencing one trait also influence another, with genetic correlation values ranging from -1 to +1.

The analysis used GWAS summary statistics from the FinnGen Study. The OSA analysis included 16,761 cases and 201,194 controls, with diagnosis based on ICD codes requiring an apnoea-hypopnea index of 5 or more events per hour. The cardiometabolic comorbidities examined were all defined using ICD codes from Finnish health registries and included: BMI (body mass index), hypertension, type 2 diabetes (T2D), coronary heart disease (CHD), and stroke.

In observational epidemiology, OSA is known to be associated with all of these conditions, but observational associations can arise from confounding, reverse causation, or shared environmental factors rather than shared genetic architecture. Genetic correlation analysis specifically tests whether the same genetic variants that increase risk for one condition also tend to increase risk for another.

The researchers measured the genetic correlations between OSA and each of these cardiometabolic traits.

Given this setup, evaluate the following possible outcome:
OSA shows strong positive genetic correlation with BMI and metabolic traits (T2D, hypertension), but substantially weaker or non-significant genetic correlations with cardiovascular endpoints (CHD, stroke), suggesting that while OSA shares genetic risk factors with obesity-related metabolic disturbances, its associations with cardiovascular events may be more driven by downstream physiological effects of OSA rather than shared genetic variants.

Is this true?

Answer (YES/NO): NO